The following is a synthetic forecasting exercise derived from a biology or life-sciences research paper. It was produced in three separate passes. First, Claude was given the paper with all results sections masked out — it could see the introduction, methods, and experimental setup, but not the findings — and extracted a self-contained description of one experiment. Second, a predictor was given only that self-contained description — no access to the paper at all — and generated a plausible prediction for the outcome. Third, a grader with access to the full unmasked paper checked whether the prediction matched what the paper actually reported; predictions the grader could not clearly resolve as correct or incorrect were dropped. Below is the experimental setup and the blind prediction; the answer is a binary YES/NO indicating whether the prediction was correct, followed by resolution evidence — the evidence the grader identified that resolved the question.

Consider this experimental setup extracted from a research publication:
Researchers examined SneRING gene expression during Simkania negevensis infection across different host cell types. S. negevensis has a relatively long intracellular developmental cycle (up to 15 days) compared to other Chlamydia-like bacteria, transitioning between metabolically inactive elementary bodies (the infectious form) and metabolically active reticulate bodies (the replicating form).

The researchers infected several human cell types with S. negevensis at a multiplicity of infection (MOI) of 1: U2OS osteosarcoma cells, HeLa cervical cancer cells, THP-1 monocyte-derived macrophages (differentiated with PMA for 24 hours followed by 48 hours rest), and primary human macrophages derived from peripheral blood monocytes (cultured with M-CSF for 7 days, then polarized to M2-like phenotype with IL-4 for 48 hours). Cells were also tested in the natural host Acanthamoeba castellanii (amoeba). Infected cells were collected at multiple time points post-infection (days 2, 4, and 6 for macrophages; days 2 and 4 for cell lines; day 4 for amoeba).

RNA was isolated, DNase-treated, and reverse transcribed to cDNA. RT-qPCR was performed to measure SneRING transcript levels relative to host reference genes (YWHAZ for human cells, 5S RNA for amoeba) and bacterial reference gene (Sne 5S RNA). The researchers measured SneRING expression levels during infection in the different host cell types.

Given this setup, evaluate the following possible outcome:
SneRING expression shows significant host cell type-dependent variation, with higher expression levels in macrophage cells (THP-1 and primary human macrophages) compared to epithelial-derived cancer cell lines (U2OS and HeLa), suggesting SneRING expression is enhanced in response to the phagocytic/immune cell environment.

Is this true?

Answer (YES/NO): NO